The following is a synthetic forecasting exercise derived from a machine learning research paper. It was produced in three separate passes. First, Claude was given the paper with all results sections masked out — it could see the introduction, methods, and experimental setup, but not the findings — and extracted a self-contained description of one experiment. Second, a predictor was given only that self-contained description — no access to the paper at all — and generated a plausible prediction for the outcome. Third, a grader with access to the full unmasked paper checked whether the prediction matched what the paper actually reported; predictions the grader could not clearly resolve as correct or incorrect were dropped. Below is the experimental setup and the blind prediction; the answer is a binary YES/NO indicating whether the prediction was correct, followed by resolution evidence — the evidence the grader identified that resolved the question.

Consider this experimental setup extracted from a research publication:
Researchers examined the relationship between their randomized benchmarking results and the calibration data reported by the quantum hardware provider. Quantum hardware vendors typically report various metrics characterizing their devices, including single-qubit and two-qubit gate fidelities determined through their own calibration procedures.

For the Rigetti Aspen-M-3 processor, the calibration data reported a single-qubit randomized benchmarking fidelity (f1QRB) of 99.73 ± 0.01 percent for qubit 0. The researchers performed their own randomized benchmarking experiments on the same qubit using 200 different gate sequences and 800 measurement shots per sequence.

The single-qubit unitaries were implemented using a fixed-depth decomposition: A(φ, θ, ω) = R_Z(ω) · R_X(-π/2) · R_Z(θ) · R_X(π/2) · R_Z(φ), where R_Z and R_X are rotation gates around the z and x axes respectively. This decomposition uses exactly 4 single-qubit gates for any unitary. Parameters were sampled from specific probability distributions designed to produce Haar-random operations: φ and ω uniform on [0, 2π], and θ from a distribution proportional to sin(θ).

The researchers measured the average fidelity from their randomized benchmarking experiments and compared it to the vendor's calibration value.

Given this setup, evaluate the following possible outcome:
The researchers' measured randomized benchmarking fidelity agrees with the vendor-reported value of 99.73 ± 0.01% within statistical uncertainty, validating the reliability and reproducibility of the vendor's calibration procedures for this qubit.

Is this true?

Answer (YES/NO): NO